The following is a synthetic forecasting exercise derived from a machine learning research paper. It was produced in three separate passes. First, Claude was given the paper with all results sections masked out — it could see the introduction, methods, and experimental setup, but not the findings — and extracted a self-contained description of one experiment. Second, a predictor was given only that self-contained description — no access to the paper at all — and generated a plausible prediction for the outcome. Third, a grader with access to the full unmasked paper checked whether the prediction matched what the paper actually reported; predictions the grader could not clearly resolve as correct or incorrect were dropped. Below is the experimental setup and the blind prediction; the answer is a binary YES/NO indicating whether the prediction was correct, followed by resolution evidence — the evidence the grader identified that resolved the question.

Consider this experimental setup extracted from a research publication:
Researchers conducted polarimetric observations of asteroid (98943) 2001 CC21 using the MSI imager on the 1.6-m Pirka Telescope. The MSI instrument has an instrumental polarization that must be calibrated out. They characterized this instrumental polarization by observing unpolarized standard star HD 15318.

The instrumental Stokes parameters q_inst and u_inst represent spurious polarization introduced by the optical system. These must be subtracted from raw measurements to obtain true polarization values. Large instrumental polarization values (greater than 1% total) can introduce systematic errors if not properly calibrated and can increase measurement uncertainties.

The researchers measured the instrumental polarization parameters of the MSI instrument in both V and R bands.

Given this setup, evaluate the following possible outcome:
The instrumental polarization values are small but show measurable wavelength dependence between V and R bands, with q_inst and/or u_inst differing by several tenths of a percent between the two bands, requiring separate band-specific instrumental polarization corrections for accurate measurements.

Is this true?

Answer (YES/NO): NO